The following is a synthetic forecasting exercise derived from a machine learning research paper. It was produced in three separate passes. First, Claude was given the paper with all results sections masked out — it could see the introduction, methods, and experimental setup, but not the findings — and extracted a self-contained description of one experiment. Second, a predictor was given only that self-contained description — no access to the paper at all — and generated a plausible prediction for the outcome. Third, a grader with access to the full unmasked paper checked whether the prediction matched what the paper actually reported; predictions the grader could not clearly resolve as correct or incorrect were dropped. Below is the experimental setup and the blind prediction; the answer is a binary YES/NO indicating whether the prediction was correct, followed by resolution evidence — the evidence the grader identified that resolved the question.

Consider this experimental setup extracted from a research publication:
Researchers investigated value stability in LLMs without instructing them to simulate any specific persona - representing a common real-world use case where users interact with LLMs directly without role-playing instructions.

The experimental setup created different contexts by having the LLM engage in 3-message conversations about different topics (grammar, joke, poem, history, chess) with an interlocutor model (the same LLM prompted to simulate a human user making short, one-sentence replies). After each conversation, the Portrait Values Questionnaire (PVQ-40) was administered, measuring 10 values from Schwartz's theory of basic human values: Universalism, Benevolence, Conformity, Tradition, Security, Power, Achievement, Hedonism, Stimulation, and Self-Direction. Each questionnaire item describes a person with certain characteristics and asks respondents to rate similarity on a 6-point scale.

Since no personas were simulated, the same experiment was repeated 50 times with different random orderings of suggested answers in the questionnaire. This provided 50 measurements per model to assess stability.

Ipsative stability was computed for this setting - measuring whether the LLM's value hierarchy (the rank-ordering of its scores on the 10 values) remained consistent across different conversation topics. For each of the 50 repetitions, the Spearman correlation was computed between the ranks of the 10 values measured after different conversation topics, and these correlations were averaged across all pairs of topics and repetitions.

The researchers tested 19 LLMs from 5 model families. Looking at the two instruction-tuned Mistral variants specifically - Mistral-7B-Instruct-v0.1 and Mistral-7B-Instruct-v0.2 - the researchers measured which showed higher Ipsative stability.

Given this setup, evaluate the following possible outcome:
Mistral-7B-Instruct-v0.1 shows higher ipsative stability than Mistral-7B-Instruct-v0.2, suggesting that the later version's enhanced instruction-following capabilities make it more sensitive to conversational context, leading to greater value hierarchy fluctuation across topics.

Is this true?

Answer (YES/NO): YES